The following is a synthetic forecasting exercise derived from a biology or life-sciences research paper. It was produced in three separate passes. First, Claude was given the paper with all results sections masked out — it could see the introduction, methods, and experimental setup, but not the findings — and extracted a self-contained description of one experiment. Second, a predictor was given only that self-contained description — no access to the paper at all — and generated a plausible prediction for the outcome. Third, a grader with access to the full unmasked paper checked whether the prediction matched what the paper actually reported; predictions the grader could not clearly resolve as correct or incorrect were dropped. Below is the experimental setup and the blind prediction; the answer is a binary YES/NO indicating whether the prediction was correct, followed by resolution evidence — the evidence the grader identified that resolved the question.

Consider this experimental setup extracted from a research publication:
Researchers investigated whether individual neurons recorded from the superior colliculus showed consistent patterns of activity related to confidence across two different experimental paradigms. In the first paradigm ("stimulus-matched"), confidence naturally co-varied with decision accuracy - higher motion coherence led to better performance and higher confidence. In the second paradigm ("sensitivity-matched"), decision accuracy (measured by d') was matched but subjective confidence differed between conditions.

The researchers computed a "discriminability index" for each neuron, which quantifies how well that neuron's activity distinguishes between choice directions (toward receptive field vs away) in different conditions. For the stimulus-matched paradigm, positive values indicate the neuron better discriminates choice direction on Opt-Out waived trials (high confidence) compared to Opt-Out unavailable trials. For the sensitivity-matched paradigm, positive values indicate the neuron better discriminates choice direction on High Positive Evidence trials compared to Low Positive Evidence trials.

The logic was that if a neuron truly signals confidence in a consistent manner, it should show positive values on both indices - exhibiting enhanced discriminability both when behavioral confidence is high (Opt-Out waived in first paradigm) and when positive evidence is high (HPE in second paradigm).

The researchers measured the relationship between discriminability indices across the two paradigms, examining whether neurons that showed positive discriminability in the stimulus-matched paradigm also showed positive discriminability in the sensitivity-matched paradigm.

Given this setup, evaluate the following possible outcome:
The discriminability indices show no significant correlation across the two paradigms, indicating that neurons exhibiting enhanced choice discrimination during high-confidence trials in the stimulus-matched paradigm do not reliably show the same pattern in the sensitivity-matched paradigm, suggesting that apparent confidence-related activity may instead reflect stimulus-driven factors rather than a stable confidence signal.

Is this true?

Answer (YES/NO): YES